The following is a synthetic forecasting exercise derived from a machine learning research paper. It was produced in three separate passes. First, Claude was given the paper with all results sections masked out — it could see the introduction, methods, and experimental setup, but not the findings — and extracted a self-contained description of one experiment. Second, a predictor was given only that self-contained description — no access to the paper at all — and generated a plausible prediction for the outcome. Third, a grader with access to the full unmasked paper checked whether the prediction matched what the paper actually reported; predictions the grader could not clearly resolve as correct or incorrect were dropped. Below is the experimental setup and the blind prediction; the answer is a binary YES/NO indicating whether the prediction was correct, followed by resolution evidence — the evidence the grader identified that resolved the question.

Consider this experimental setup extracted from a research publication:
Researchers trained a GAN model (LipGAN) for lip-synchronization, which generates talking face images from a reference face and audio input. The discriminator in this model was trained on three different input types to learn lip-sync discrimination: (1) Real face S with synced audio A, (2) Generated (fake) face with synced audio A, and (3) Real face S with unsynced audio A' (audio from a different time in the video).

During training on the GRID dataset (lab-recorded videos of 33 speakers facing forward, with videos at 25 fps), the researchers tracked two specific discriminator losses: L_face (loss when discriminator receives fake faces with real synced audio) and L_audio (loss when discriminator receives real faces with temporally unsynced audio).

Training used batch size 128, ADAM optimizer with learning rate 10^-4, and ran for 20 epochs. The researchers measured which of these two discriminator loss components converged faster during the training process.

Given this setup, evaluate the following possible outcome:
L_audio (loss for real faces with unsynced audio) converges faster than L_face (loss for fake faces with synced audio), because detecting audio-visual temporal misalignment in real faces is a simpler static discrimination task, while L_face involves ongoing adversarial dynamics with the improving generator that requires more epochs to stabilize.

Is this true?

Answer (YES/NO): NO